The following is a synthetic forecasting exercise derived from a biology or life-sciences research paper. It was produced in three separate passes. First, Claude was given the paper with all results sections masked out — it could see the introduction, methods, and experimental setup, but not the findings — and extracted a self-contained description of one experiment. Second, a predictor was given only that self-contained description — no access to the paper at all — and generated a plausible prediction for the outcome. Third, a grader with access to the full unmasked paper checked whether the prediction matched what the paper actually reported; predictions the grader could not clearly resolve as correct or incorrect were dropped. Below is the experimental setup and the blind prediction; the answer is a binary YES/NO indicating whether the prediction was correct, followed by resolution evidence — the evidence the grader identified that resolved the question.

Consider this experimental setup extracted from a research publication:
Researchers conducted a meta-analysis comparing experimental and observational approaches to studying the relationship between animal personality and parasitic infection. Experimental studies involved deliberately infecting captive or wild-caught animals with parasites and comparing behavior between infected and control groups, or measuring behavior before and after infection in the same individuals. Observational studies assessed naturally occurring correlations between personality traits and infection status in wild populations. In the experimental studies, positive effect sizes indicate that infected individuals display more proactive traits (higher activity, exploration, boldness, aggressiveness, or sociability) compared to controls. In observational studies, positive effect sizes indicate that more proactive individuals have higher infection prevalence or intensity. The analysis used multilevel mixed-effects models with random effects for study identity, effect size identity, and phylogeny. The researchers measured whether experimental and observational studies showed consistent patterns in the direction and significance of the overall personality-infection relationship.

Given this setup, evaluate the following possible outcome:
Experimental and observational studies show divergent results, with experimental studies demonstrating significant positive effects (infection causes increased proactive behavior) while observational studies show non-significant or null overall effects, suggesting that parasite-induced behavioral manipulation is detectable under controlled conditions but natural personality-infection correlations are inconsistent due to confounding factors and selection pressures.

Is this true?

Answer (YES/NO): NO